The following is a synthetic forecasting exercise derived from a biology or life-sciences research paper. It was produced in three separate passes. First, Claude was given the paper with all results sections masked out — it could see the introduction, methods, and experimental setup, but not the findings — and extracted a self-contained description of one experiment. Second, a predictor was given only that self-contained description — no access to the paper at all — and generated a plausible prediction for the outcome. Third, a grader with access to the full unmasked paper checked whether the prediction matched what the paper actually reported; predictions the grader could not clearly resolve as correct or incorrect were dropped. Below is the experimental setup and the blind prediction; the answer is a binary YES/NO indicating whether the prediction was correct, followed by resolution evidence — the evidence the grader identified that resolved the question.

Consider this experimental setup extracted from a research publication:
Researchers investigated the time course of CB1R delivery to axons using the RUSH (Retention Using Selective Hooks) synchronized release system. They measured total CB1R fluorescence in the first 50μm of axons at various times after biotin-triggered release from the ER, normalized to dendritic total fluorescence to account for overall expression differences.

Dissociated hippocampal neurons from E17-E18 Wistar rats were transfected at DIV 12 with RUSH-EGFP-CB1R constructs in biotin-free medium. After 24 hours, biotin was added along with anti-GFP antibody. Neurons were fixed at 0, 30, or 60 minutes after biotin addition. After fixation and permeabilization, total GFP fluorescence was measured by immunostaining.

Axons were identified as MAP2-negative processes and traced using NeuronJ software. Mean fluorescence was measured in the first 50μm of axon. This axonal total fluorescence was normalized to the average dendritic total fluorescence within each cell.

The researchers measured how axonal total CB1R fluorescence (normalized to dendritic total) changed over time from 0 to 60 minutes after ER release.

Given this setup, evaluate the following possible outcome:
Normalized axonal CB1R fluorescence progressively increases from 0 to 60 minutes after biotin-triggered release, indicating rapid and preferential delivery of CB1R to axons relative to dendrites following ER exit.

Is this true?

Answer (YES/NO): YES